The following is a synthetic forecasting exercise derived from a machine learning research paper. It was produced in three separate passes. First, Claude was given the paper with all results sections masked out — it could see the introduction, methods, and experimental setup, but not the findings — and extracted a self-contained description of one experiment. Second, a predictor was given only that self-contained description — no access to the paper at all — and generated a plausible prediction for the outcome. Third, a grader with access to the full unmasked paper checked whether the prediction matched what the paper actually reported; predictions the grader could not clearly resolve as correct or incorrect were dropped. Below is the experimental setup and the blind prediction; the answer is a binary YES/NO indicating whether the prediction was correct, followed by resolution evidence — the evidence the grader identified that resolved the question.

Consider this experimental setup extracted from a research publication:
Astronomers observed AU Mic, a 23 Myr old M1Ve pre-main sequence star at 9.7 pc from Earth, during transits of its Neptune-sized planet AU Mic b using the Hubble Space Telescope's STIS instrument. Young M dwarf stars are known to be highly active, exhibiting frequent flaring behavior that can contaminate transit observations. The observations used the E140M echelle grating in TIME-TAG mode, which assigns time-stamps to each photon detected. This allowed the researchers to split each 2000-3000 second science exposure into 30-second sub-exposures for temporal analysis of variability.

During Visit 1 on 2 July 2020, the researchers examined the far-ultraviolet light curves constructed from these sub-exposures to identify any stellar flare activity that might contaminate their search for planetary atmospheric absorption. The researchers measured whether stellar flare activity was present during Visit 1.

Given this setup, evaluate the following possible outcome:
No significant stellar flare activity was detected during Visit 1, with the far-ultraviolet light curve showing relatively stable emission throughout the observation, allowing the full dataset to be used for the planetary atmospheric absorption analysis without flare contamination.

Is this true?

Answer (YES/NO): NO